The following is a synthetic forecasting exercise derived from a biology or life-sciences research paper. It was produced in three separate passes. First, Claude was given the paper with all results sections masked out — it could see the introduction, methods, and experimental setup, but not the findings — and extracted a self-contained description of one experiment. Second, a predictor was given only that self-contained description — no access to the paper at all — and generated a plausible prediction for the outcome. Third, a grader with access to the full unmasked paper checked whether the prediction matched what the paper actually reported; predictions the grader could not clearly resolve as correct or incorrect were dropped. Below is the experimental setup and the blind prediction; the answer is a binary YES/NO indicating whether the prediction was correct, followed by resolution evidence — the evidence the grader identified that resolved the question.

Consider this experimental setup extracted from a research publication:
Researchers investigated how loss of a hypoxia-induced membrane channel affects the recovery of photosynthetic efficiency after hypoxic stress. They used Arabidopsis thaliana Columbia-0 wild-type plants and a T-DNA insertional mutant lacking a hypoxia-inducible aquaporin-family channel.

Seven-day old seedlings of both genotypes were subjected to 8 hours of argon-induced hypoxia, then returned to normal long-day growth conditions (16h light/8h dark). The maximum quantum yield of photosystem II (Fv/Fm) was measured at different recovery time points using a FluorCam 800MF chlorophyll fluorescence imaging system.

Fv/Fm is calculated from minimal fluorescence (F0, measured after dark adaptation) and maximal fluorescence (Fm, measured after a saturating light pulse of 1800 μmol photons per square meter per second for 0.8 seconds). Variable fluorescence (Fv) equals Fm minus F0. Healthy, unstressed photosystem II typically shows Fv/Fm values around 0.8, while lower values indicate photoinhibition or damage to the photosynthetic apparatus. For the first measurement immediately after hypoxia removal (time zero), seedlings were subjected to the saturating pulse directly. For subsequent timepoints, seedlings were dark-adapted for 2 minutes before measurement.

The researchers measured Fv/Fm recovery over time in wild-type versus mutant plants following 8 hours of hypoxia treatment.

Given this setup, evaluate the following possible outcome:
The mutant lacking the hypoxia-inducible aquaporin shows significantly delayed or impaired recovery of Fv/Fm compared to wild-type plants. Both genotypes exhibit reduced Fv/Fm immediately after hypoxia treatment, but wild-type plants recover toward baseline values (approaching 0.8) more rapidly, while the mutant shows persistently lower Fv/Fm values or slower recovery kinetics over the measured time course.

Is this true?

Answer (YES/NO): YES